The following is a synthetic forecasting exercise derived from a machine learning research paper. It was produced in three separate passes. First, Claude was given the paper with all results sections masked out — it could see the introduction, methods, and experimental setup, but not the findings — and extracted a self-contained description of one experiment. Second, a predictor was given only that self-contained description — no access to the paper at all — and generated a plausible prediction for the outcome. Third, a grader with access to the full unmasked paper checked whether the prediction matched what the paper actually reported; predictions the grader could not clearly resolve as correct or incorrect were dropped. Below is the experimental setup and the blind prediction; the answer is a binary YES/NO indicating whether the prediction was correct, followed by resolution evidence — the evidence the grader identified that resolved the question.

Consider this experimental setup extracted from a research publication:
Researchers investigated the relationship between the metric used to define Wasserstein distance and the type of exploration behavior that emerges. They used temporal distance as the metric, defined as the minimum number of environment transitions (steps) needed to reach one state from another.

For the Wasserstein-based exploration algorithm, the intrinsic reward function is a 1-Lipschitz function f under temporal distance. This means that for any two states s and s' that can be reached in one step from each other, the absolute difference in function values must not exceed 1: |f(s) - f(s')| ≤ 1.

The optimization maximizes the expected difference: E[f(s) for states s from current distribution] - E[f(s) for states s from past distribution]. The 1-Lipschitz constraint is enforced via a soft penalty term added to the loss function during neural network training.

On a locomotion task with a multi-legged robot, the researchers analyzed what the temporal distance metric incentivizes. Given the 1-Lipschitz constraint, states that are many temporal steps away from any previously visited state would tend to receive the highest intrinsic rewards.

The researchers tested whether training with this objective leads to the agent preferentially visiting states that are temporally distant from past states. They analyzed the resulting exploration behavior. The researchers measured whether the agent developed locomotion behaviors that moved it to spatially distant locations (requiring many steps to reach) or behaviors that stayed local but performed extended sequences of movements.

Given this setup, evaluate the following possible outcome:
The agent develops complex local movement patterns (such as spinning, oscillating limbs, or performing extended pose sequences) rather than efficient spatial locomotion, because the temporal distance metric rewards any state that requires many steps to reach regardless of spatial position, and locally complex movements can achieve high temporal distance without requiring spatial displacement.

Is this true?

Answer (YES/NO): NO